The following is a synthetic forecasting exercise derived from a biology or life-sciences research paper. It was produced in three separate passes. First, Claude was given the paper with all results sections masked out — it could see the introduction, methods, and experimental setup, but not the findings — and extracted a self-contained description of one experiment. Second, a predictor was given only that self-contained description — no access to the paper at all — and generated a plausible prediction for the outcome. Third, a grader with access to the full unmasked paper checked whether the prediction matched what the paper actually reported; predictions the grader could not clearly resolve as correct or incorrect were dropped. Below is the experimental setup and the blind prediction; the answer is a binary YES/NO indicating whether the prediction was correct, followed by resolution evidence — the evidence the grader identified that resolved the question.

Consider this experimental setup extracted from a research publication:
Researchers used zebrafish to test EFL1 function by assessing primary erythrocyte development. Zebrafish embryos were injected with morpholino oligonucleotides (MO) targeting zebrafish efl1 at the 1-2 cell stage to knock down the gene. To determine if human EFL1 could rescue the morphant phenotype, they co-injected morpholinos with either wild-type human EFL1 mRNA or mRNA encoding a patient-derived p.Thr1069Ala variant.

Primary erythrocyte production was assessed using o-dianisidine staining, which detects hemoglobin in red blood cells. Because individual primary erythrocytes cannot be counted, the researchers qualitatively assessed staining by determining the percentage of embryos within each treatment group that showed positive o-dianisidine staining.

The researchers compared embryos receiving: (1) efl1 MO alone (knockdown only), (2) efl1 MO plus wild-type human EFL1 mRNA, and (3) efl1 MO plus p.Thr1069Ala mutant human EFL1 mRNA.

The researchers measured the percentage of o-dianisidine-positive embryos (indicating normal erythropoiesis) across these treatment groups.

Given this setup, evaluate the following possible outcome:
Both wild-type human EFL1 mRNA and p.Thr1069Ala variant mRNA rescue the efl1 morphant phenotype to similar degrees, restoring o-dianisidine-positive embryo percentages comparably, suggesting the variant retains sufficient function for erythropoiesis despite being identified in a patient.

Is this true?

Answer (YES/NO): NO